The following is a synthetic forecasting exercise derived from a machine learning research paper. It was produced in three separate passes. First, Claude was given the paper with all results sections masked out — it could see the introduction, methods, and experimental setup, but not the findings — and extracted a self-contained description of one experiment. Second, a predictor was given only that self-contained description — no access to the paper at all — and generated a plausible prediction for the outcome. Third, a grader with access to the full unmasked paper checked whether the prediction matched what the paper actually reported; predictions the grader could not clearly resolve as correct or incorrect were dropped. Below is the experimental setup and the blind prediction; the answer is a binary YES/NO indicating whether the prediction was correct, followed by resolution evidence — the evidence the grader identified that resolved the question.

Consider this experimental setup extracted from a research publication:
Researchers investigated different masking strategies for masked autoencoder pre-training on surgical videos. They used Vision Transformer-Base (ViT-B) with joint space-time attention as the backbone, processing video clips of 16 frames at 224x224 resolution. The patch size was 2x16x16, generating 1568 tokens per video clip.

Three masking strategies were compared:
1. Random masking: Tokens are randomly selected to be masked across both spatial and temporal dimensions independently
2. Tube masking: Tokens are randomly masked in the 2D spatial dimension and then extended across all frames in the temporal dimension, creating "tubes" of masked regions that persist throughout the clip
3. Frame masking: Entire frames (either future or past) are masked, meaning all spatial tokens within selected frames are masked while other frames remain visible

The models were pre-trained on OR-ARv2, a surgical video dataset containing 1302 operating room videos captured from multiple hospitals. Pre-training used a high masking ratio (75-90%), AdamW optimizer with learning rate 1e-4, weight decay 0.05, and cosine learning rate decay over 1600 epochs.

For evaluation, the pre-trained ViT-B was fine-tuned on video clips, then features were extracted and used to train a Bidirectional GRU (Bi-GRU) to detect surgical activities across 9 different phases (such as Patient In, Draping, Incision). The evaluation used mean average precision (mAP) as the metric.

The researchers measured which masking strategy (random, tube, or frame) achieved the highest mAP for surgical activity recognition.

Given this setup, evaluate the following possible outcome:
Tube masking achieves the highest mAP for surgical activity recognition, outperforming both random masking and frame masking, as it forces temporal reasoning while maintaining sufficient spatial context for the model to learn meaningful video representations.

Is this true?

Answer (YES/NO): NO